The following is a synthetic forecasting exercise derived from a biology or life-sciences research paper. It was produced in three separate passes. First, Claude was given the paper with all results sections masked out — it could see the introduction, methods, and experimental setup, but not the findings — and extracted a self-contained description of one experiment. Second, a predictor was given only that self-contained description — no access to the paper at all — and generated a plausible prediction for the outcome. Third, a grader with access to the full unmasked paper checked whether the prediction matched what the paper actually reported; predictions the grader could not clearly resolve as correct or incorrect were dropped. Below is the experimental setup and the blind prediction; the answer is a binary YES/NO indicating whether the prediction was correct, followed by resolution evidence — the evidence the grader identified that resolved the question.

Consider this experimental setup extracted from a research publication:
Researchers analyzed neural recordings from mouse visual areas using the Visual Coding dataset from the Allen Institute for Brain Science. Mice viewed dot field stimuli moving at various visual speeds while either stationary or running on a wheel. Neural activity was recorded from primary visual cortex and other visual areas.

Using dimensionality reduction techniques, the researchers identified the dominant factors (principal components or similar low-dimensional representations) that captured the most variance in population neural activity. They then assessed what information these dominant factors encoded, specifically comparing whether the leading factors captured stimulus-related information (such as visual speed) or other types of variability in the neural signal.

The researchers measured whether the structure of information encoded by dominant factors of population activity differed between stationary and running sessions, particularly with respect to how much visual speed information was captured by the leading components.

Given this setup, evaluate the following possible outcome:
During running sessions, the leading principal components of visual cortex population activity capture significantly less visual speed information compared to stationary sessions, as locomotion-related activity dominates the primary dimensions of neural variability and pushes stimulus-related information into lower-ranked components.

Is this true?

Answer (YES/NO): NO